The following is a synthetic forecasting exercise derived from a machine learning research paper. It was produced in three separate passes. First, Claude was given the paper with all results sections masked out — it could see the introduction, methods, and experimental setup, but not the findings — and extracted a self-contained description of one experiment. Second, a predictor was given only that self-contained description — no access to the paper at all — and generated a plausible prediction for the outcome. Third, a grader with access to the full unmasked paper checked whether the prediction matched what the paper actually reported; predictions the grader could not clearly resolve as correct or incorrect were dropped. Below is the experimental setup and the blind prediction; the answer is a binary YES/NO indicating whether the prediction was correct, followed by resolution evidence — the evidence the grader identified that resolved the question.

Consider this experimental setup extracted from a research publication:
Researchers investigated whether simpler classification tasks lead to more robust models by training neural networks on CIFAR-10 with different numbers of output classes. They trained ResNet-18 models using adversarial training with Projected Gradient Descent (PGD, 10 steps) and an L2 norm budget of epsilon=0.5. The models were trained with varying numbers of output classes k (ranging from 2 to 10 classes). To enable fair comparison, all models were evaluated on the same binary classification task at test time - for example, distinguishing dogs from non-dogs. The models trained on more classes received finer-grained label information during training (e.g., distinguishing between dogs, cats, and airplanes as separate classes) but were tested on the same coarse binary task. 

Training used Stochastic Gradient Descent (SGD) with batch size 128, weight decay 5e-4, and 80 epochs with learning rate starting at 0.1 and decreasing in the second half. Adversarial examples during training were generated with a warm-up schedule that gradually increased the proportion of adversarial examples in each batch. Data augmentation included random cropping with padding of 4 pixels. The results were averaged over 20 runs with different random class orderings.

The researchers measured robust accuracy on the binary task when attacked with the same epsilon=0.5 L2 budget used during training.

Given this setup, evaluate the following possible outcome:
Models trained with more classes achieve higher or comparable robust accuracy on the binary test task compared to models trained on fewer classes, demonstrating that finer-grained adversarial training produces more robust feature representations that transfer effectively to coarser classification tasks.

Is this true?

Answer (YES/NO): NO